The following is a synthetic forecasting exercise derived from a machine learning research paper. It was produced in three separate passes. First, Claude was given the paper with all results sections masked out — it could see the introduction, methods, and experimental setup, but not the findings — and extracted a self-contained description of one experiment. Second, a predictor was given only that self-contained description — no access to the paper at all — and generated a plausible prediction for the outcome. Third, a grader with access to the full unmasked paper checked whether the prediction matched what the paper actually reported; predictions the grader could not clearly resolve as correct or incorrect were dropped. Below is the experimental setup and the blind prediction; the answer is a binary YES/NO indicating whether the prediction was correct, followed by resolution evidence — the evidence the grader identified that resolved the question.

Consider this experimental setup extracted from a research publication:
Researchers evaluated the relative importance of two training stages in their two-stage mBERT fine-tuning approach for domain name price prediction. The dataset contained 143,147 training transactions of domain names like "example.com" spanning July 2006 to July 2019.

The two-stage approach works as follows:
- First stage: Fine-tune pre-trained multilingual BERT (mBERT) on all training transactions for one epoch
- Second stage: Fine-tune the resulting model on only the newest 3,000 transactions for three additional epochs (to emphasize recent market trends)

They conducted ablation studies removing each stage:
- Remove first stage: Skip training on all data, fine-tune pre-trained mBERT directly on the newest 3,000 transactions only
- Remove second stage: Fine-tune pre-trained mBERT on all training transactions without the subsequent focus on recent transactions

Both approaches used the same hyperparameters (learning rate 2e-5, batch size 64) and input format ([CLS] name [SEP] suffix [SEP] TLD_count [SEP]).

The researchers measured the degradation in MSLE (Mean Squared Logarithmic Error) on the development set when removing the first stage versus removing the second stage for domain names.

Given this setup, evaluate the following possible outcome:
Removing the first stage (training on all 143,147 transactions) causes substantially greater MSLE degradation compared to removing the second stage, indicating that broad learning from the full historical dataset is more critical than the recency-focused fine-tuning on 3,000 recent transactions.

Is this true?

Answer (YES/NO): NO